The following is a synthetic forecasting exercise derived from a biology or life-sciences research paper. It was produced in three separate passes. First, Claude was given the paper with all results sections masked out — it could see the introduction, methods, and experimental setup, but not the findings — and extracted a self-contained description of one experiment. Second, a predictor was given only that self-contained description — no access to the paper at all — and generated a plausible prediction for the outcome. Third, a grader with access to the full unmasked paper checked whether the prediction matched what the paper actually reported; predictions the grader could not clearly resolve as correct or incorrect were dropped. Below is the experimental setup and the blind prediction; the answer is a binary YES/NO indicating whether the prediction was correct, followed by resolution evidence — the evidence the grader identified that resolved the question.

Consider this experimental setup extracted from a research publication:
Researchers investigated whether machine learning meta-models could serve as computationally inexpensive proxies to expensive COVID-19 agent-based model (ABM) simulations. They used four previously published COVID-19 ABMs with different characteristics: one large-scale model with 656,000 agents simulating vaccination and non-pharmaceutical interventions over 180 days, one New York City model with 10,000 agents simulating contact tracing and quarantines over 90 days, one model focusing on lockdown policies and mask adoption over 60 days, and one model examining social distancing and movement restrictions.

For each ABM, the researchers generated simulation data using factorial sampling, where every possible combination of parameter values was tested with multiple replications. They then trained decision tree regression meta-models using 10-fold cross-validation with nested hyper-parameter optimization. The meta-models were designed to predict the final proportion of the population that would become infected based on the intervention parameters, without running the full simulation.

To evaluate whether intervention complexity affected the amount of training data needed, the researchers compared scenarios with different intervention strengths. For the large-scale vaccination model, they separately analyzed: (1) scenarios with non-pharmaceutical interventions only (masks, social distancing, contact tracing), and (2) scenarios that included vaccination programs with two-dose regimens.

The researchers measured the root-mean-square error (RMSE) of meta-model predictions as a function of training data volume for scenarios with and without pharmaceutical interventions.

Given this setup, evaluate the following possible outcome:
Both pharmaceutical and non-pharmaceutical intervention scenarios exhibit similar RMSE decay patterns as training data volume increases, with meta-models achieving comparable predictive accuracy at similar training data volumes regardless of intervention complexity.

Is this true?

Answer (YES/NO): NO